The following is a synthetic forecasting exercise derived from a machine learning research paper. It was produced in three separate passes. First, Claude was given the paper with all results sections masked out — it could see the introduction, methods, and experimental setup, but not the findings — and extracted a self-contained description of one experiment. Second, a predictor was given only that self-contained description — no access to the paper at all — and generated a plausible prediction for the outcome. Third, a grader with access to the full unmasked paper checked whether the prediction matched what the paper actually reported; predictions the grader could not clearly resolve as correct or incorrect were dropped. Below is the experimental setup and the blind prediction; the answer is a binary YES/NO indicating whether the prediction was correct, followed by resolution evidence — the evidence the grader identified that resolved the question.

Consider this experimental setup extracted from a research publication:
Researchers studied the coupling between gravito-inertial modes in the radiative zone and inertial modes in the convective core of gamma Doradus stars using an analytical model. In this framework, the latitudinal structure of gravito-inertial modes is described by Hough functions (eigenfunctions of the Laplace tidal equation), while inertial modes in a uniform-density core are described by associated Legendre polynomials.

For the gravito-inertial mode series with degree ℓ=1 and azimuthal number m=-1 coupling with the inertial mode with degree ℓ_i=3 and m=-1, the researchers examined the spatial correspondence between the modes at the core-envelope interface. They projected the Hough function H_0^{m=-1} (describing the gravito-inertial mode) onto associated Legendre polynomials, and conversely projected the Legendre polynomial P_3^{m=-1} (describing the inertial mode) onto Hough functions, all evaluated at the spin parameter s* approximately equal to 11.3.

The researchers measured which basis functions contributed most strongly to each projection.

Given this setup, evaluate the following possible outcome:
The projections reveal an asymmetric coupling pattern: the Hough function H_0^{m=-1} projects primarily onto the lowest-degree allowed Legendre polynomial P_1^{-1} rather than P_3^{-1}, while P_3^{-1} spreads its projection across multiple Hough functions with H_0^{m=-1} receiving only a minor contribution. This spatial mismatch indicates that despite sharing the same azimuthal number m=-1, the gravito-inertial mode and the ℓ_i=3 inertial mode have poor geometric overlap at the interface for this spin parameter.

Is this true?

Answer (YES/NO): NO